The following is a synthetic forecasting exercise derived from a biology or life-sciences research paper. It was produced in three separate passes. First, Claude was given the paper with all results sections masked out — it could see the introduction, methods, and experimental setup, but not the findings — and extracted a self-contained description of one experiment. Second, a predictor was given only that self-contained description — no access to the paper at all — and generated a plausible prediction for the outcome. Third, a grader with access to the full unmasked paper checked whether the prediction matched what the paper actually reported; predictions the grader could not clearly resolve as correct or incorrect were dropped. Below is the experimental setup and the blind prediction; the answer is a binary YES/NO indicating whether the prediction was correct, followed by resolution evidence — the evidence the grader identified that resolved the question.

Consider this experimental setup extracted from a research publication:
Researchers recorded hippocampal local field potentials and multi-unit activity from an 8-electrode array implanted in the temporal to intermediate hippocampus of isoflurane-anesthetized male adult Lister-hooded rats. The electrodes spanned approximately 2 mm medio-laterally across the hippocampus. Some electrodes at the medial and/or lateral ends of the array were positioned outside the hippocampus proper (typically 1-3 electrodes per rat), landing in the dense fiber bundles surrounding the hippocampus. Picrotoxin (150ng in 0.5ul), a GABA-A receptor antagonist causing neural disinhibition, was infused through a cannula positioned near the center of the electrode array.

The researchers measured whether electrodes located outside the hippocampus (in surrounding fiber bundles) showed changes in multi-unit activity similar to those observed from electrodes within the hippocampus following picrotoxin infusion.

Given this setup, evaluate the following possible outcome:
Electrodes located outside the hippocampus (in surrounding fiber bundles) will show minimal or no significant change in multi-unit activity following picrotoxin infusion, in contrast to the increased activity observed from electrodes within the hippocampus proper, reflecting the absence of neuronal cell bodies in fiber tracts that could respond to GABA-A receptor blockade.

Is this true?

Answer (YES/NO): YES